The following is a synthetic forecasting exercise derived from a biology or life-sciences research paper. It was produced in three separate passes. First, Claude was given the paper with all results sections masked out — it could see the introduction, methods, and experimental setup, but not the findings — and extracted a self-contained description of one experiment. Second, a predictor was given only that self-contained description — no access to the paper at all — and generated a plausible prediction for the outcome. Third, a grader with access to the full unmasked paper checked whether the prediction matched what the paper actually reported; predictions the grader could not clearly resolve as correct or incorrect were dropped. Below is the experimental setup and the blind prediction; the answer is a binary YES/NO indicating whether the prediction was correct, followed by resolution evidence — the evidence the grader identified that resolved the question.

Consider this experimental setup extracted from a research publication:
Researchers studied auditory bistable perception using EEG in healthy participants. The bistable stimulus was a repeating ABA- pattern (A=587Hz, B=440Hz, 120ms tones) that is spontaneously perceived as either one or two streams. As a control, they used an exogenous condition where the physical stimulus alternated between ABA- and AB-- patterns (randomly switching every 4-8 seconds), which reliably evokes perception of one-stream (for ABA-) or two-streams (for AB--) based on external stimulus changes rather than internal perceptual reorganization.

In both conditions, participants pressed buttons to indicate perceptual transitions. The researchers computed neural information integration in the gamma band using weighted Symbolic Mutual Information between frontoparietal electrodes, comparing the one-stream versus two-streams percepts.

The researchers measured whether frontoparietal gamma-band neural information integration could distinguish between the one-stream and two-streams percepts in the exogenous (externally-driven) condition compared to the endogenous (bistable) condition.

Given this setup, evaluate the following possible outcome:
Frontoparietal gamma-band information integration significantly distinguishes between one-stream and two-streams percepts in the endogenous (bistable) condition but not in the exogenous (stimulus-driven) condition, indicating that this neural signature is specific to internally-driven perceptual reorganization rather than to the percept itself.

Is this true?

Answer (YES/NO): YES